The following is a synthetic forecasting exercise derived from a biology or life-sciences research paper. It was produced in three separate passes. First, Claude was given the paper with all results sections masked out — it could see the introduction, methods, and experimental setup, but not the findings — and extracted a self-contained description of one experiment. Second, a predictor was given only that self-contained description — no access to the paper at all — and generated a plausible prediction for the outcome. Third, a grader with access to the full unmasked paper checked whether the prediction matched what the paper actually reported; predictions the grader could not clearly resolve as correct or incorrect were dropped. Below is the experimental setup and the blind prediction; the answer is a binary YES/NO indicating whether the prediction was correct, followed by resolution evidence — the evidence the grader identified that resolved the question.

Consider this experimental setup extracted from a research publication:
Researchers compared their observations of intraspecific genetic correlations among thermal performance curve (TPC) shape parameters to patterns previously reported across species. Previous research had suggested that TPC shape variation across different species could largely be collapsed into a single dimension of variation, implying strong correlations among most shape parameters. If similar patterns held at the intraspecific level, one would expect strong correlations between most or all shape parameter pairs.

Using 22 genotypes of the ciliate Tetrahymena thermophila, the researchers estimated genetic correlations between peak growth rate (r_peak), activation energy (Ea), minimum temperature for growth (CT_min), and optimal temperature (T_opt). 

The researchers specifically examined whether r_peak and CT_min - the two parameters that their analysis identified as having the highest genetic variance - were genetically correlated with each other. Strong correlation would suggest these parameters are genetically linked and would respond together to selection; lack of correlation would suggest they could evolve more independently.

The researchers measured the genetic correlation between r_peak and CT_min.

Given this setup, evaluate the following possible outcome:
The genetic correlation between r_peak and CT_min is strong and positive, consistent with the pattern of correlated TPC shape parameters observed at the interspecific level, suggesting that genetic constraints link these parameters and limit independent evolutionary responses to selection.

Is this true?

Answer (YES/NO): NO